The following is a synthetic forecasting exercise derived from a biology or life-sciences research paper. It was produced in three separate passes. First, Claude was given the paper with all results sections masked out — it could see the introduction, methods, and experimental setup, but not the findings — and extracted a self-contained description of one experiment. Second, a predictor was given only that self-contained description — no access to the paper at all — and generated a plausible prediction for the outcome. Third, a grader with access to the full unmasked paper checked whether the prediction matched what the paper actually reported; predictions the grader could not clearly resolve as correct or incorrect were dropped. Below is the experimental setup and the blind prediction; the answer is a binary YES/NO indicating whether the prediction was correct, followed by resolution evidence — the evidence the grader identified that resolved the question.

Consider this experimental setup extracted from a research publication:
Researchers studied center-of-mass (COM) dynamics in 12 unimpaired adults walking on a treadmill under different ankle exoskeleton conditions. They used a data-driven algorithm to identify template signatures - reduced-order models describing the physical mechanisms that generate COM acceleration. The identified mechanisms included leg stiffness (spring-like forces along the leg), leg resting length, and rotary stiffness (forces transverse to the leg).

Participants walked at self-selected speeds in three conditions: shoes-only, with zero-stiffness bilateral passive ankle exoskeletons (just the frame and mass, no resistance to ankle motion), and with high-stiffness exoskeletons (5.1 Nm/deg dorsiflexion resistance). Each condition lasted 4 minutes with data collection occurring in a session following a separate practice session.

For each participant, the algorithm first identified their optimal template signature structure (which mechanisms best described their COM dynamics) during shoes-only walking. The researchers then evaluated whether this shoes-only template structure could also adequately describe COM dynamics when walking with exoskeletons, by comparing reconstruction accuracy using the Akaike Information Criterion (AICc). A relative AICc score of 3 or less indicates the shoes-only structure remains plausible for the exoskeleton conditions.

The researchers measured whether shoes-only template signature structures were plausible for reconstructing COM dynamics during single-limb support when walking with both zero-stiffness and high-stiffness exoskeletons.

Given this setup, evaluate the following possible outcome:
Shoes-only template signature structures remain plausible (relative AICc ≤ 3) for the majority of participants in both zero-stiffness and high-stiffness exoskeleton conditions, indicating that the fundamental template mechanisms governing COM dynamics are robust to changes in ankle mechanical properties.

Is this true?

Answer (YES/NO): YES